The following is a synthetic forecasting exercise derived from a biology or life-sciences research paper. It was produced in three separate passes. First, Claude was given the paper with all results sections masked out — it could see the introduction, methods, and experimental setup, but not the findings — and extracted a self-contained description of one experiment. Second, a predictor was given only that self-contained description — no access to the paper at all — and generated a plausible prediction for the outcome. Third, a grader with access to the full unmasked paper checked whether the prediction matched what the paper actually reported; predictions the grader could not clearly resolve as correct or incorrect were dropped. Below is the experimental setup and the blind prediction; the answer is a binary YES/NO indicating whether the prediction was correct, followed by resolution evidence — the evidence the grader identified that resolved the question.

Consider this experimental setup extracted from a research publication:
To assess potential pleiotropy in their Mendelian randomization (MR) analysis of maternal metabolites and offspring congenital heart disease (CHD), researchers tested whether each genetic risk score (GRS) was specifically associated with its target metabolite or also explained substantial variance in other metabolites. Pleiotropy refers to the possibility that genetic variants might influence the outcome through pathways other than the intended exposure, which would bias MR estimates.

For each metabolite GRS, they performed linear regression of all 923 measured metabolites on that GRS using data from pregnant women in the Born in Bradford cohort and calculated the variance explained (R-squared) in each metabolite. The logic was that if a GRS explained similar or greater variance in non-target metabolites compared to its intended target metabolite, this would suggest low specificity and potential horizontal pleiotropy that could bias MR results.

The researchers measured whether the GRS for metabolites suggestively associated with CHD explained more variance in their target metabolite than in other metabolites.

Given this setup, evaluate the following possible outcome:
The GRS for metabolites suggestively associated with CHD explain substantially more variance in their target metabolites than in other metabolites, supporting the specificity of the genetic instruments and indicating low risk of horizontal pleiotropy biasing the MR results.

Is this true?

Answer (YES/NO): NO